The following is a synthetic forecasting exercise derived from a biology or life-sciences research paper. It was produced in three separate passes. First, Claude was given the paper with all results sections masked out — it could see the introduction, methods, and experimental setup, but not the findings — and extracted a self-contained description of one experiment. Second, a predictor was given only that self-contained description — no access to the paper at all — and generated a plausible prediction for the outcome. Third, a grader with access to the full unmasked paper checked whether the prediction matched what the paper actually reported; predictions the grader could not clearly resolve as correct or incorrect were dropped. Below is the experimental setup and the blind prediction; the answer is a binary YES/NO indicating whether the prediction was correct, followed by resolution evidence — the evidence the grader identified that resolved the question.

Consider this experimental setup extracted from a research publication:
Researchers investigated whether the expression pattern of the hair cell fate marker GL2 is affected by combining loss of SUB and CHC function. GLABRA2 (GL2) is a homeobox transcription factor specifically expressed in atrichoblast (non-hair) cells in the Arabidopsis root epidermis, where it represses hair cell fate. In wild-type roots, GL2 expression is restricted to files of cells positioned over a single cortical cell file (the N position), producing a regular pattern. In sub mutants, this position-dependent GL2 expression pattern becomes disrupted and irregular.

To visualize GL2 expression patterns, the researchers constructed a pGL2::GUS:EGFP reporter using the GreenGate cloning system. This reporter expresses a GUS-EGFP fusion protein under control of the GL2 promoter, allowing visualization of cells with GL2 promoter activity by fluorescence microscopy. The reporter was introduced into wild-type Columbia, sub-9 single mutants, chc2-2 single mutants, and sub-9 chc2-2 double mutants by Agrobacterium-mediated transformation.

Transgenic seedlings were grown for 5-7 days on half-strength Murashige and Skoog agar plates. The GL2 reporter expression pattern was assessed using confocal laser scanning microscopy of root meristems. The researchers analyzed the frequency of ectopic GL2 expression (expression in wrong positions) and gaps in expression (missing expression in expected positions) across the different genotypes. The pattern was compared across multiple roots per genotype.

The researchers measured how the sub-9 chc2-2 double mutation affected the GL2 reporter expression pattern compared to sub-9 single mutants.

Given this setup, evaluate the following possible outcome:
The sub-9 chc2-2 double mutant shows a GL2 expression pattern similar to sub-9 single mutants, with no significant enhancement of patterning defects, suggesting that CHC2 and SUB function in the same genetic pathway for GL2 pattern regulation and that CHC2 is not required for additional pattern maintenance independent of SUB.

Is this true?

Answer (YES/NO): YES